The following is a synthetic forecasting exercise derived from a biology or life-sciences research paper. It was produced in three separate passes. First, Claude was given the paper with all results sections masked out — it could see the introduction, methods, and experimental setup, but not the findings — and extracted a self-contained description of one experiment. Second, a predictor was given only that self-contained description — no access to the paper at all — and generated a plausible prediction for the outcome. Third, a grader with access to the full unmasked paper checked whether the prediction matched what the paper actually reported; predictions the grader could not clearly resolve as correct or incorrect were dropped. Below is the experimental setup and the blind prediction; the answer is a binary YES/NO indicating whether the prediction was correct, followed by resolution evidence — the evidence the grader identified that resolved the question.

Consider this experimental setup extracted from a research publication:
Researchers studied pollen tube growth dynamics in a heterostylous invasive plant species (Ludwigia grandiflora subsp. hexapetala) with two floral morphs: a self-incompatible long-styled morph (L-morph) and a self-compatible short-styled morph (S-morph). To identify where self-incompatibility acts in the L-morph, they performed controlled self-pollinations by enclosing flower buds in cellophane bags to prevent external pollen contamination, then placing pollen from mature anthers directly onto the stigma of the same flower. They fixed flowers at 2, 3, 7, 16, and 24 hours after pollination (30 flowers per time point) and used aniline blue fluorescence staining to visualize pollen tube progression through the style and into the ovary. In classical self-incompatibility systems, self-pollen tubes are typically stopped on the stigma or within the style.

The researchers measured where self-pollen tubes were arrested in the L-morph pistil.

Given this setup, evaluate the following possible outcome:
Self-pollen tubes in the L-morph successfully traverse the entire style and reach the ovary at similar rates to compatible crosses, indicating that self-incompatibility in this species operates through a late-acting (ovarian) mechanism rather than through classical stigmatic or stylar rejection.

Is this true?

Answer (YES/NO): YES